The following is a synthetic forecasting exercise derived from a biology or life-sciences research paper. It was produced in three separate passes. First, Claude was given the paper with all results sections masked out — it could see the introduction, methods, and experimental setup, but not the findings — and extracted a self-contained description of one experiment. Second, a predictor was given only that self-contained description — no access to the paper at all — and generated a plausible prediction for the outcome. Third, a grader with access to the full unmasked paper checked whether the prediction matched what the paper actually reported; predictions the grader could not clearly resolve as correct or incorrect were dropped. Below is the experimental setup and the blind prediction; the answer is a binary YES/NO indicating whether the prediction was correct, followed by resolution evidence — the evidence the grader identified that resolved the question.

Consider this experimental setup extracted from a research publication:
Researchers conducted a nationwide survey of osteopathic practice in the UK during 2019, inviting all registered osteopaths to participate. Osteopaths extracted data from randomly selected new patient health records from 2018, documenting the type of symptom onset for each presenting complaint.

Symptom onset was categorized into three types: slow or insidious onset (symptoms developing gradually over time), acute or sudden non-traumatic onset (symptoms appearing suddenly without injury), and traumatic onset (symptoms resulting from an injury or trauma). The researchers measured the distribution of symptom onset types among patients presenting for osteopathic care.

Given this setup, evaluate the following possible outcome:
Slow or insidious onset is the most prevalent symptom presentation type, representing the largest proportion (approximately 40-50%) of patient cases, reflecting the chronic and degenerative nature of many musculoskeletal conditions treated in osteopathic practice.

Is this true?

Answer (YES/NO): NO